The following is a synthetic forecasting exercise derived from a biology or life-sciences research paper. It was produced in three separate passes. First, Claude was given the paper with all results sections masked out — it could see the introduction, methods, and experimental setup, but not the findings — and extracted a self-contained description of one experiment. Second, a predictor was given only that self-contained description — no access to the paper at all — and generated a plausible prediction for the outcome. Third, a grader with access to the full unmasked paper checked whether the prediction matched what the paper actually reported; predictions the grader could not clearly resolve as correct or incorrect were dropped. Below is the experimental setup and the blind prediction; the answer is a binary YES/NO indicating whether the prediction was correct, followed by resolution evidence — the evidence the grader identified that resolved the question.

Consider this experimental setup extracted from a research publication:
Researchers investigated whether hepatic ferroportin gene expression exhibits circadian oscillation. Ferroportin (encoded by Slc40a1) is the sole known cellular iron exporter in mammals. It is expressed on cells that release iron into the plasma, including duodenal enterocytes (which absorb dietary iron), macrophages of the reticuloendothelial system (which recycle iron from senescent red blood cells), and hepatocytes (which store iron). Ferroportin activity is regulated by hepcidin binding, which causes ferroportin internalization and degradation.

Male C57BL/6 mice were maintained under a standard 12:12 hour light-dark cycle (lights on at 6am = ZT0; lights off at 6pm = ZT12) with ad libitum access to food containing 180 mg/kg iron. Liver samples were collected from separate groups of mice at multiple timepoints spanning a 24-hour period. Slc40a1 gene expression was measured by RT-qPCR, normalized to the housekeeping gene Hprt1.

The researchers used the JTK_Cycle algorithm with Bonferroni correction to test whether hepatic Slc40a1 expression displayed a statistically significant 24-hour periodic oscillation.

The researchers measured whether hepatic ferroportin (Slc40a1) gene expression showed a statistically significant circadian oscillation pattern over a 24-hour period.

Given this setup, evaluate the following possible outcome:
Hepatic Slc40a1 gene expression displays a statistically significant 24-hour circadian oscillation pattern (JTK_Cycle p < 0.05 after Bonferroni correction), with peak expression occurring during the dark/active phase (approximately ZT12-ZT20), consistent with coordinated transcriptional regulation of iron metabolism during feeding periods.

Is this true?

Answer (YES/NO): NO